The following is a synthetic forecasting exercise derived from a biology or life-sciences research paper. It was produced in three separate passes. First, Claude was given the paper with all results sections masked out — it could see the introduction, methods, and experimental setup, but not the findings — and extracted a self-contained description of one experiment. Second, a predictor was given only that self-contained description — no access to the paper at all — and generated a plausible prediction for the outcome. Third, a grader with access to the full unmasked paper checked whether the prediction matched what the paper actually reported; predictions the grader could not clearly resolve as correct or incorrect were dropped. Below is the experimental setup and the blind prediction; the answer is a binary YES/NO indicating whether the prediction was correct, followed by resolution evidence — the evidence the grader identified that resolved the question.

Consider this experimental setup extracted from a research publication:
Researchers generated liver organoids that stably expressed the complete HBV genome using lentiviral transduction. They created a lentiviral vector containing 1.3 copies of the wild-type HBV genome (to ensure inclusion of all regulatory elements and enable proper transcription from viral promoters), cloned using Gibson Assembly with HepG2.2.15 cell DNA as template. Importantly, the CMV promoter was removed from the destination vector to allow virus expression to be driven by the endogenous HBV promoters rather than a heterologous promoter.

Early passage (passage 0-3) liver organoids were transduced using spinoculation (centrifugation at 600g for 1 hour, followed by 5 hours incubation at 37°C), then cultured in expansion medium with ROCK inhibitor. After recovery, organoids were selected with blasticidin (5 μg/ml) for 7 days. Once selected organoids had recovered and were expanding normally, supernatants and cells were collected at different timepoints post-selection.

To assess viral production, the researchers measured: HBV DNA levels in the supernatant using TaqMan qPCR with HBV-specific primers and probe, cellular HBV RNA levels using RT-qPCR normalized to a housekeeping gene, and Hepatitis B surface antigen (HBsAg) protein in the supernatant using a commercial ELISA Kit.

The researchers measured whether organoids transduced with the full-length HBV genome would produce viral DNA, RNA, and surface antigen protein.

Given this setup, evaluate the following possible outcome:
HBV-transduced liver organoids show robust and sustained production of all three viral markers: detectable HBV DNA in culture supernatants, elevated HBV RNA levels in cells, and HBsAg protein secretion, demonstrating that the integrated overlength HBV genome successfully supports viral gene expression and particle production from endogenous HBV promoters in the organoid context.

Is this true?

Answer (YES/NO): YES